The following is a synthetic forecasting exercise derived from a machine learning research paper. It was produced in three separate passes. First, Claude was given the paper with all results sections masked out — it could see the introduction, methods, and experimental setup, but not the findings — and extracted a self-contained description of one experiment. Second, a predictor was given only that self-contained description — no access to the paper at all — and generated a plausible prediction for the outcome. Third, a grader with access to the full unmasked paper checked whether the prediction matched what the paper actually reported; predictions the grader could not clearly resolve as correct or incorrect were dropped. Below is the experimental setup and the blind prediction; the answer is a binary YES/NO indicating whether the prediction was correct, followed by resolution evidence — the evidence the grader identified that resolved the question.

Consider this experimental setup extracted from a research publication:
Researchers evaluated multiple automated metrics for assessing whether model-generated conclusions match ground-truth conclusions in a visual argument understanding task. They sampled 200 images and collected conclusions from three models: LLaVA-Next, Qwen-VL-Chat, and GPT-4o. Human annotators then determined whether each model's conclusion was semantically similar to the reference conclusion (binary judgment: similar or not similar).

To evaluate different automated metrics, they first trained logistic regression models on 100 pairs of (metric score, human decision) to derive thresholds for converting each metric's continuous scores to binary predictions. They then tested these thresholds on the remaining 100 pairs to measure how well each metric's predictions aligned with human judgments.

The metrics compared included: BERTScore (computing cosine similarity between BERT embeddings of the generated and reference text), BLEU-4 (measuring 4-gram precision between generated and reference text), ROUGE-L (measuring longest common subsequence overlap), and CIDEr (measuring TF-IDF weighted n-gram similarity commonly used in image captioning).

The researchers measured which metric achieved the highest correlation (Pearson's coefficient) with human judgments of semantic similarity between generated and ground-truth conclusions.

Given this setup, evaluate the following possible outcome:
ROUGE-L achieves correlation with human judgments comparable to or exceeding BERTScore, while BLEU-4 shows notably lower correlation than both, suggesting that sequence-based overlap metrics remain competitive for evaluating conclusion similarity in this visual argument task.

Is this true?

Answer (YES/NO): NO